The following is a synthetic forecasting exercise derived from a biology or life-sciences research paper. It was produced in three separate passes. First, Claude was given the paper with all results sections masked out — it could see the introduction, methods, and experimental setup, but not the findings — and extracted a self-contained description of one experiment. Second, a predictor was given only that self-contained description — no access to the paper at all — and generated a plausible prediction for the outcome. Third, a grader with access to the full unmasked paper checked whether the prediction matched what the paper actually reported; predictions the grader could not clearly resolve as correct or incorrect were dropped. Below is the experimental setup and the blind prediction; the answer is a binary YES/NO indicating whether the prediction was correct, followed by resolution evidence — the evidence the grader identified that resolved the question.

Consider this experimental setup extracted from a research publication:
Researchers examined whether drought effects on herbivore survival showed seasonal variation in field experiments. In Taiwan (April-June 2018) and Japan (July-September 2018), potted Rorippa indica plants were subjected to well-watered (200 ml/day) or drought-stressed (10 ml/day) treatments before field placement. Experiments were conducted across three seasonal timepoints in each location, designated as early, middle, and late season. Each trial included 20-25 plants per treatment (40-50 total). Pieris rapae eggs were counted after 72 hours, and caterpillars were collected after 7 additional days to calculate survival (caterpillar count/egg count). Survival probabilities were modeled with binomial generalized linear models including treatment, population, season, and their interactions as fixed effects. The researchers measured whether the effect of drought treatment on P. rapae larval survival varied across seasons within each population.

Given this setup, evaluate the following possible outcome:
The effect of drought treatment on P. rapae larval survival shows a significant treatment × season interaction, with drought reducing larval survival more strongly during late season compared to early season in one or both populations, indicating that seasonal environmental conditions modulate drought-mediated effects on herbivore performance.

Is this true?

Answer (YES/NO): NO